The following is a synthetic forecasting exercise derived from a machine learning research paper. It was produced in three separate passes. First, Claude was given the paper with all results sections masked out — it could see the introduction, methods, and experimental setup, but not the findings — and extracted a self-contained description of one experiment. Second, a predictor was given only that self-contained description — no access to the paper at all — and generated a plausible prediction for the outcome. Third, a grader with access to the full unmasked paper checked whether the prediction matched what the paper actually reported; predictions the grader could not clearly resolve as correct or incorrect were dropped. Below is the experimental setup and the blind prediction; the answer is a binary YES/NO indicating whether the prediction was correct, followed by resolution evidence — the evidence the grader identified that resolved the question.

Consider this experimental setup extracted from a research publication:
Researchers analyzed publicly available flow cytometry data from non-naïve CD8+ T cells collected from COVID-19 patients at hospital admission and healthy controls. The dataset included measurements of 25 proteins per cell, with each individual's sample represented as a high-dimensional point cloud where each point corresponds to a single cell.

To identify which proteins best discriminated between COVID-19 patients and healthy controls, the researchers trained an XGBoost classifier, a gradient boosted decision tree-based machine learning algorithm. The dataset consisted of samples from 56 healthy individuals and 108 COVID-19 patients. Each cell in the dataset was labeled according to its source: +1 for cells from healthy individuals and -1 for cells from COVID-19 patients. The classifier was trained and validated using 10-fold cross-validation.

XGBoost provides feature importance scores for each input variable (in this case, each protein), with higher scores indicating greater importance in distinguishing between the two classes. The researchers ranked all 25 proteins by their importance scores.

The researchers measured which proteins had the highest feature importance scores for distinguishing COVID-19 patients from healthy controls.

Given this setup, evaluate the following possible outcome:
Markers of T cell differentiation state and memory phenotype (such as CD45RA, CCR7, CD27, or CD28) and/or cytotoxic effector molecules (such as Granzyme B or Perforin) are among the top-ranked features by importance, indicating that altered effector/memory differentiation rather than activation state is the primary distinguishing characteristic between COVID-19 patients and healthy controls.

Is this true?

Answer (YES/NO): NO